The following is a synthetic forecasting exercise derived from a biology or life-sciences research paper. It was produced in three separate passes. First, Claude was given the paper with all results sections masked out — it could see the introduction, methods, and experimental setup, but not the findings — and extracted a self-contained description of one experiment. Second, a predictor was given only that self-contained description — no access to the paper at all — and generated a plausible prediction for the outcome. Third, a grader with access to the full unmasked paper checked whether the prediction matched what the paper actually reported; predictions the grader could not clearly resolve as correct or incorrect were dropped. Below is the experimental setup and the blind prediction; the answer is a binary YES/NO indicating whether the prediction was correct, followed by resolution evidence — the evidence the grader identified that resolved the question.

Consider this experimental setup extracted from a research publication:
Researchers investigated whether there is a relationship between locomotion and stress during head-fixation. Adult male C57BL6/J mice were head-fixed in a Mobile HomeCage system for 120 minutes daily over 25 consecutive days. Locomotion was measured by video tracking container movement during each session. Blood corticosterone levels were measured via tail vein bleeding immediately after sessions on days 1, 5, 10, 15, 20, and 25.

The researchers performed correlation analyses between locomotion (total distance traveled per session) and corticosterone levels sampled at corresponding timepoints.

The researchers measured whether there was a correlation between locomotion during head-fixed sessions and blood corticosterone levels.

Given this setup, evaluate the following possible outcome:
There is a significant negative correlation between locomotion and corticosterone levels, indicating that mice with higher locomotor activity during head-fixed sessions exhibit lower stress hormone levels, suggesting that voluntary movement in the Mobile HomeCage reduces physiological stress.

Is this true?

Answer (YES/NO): YES